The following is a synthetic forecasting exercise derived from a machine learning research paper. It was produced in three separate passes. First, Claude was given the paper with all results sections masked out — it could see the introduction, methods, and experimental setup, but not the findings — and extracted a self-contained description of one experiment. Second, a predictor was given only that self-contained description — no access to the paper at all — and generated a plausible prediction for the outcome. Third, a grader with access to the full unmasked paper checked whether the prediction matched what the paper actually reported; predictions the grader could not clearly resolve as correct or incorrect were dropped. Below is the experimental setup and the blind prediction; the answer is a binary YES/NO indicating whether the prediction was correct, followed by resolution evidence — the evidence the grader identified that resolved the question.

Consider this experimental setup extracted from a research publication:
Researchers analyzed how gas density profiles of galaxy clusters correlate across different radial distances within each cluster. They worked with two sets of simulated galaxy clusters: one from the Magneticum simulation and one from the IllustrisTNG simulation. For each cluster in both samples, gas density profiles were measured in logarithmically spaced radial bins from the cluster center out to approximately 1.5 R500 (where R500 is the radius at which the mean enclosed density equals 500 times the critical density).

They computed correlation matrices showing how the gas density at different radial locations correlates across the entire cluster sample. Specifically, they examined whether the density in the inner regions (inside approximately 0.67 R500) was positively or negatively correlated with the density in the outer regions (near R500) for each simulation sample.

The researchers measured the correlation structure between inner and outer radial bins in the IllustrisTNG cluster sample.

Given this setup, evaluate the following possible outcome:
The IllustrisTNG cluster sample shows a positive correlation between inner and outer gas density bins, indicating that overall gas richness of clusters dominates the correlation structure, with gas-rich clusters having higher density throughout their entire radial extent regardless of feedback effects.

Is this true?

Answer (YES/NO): NO